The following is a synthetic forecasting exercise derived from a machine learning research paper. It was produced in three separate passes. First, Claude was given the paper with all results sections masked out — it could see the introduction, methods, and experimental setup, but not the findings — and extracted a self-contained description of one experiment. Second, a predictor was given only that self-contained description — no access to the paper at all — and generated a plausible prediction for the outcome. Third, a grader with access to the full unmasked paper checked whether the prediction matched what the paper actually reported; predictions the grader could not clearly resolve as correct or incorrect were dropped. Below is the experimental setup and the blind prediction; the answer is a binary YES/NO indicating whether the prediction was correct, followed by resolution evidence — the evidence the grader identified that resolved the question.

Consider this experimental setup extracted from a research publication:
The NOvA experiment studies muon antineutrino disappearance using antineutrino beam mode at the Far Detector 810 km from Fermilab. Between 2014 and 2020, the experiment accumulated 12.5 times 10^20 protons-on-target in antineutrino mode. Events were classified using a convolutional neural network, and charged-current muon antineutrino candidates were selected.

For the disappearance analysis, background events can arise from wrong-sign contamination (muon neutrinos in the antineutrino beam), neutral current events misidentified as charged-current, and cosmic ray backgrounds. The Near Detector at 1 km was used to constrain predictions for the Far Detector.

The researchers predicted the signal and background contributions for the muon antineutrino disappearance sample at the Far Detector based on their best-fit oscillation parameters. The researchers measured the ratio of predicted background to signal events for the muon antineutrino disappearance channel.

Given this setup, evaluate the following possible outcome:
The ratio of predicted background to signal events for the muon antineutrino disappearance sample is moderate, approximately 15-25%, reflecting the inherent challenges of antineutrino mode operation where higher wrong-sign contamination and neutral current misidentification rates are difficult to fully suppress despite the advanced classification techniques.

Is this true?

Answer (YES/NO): NO